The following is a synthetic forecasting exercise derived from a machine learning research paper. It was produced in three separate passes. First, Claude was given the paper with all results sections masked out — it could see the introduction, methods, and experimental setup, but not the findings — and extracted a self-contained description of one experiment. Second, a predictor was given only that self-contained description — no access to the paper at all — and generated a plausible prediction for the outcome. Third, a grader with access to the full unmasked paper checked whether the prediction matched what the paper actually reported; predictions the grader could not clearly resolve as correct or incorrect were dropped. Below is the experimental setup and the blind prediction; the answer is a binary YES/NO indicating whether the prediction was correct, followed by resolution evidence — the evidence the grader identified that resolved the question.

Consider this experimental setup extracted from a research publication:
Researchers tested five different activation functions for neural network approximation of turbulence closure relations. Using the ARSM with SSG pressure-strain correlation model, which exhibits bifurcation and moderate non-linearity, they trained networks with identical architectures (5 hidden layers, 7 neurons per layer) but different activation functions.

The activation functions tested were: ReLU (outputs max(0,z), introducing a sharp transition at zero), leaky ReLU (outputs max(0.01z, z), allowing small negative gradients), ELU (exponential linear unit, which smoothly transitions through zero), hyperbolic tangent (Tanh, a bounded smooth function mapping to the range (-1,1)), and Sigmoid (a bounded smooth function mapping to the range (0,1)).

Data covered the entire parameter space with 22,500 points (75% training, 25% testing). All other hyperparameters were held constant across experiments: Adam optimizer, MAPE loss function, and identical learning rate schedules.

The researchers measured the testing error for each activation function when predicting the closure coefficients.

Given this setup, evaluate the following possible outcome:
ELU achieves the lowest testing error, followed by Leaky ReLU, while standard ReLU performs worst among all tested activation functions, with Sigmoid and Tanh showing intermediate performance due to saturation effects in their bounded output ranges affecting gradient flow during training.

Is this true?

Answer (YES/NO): NO